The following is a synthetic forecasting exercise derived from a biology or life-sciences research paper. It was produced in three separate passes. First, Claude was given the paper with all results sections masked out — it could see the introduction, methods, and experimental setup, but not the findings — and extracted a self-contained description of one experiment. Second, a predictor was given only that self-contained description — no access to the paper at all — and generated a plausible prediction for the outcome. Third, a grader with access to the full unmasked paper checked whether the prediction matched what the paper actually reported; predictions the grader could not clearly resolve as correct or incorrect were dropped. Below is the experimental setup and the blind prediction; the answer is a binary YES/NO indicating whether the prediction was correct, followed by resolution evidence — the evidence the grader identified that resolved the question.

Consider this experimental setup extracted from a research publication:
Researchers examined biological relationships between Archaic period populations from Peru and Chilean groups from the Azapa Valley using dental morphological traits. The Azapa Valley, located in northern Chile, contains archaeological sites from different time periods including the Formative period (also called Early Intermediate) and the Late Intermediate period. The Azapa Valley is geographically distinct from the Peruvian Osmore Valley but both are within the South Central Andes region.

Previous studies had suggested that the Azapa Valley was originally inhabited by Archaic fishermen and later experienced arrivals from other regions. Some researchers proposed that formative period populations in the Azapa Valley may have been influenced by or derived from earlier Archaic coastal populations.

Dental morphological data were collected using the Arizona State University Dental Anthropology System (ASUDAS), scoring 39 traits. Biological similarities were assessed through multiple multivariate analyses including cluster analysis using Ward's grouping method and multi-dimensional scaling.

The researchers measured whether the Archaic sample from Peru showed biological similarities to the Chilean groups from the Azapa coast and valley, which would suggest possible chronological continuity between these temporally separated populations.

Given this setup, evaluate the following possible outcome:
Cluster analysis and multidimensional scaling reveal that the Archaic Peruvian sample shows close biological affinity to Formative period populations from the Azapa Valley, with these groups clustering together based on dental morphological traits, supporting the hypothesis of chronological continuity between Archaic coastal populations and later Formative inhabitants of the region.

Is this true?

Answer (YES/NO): YES